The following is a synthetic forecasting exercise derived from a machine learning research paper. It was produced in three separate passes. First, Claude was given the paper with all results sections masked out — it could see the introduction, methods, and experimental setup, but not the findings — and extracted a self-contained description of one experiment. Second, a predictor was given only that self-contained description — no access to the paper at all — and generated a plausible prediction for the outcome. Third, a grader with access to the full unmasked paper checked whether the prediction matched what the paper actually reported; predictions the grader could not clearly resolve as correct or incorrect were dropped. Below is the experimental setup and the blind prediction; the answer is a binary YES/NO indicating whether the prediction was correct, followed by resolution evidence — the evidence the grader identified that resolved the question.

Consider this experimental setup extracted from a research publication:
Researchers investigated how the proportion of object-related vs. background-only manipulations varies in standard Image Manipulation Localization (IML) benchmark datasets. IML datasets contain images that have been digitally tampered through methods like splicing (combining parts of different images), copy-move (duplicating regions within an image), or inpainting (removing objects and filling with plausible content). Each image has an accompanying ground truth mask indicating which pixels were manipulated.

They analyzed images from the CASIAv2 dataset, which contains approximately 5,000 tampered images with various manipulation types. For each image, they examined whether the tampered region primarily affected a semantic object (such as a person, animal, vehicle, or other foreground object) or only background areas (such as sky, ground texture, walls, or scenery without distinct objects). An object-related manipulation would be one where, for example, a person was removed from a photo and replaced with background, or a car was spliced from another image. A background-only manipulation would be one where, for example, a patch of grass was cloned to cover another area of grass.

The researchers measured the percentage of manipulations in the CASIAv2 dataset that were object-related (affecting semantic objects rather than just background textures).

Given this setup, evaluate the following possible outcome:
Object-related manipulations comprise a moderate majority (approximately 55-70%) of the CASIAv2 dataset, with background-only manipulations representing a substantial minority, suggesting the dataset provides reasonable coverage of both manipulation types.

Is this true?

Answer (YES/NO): NO